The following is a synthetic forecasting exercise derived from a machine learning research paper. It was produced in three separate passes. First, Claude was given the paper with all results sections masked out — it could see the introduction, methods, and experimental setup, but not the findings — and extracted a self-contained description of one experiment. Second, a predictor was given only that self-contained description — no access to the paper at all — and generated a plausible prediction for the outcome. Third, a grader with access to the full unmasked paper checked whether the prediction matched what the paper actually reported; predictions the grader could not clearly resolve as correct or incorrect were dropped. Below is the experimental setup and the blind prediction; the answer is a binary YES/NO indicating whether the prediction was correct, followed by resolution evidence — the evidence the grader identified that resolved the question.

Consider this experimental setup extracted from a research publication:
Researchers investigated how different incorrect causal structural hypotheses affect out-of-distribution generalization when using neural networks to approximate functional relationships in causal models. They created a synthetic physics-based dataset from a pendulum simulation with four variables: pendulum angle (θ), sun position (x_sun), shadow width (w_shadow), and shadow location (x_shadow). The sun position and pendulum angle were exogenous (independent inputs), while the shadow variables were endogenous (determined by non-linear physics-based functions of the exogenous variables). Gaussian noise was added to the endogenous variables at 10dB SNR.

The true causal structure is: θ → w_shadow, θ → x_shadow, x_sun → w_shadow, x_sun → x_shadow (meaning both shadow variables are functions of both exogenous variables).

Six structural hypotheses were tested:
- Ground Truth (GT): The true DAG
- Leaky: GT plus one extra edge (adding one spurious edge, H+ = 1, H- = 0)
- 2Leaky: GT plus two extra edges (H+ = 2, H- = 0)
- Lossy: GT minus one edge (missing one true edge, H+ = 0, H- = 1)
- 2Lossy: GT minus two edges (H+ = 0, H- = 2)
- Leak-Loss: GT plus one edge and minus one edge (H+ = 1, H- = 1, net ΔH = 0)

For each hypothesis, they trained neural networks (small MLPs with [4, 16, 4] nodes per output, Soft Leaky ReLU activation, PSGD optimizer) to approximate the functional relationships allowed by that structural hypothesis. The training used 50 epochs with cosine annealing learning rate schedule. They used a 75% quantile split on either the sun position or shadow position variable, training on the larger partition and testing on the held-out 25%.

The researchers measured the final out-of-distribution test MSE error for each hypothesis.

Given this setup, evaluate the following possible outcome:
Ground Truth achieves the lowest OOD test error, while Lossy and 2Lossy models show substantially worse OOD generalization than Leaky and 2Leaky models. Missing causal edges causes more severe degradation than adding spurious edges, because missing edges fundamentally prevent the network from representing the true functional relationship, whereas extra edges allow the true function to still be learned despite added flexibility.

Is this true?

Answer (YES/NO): YES